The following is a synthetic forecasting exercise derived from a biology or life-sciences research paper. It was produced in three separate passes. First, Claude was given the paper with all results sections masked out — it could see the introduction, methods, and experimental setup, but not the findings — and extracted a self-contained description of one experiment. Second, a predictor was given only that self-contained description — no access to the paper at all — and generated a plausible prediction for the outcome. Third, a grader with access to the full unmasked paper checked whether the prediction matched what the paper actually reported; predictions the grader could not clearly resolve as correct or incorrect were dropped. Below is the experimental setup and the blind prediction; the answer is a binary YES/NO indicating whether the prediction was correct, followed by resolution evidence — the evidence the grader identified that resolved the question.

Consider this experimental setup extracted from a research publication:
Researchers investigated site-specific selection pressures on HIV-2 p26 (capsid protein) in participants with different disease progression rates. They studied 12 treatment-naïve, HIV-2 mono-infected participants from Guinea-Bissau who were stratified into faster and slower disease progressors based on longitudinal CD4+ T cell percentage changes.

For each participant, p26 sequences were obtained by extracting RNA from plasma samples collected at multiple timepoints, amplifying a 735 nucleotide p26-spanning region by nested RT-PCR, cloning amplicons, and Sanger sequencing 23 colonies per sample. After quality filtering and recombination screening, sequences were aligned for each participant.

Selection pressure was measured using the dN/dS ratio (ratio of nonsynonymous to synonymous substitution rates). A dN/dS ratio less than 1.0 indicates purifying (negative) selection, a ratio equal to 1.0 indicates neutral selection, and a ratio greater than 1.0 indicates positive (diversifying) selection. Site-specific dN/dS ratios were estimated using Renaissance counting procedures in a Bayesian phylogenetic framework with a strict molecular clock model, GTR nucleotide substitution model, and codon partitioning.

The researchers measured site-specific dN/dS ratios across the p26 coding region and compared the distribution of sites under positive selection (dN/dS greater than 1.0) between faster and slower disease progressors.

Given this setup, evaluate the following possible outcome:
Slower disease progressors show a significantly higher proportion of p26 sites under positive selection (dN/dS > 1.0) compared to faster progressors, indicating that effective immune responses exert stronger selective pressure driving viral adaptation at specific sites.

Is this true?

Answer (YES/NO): NO